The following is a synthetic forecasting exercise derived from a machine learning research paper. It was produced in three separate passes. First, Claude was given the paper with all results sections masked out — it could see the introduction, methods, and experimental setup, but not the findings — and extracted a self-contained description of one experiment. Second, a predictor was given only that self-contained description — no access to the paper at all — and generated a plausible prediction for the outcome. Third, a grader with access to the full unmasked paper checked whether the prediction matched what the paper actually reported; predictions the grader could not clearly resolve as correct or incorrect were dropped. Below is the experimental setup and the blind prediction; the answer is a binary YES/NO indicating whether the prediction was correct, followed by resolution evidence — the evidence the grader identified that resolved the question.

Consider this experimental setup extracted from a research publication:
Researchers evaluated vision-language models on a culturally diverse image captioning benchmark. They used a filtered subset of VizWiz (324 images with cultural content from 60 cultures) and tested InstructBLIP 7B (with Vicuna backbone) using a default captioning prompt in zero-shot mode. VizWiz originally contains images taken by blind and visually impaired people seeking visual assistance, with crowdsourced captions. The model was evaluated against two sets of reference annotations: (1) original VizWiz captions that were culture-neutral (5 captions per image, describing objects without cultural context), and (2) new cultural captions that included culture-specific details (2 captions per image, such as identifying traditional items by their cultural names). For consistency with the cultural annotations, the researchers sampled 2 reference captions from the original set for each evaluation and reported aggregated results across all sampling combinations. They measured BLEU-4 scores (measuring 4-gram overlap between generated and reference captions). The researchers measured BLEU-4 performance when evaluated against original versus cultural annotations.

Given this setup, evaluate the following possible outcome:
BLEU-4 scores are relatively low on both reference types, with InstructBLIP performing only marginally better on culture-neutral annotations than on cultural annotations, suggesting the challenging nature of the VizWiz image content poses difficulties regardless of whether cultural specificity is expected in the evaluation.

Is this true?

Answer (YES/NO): NO